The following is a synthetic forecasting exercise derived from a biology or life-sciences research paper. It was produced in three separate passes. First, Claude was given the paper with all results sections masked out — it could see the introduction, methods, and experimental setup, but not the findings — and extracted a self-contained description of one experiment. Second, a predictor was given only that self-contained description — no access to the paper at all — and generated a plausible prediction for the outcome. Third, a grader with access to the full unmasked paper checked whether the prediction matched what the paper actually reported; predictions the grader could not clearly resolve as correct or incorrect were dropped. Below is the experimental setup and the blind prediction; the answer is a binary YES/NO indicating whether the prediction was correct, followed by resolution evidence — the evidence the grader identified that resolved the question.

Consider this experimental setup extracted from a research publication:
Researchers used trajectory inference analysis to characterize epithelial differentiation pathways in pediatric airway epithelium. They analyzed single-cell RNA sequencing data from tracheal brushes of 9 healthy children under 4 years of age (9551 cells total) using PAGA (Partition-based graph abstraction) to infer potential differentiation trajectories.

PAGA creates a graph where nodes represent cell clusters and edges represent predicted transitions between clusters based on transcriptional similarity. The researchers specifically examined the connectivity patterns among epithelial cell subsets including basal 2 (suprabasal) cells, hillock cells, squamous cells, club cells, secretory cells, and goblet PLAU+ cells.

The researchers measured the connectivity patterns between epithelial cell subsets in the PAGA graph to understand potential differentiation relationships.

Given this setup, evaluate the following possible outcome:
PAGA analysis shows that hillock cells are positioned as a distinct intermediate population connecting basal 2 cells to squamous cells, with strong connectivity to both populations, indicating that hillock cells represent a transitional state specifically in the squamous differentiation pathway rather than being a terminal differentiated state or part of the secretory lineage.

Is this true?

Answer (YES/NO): YES